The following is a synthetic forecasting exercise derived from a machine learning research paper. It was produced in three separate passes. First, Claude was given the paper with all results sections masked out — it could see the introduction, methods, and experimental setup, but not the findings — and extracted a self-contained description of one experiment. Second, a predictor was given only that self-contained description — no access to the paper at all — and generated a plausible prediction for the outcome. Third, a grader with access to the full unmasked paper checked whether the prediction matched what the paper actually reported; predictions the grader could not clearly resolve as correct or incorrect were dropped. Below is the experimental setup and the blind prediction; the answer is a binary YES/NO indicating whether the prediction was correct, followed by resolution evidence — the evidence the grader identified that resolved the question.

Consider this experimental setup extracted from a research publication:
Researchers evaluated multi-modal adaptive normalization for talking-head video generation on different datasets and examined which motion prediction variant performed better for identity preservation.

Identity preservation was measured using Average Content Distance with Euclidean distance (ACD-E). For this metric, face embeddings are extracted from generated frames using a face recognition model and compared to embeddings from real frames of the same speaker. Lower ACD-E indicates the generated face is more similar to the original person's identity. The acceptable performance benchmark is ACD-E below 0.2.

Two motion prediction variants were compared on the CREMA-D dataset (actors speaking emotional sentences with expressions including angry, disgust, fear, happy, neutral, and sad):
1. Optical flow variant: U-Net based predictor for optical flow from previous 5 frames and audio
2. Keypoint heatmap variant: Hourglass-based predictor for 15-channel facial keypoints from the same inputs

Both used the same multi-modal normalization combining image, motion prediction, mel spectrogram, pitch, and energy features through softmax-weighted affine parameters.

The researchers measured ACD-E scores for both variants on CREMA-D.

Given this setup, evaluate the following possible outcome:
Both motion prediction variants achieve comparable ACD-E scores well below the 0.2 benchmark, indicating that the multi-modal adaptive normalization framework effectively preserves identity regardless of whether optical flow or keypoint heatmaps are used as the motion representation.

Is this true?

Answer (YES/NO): YES